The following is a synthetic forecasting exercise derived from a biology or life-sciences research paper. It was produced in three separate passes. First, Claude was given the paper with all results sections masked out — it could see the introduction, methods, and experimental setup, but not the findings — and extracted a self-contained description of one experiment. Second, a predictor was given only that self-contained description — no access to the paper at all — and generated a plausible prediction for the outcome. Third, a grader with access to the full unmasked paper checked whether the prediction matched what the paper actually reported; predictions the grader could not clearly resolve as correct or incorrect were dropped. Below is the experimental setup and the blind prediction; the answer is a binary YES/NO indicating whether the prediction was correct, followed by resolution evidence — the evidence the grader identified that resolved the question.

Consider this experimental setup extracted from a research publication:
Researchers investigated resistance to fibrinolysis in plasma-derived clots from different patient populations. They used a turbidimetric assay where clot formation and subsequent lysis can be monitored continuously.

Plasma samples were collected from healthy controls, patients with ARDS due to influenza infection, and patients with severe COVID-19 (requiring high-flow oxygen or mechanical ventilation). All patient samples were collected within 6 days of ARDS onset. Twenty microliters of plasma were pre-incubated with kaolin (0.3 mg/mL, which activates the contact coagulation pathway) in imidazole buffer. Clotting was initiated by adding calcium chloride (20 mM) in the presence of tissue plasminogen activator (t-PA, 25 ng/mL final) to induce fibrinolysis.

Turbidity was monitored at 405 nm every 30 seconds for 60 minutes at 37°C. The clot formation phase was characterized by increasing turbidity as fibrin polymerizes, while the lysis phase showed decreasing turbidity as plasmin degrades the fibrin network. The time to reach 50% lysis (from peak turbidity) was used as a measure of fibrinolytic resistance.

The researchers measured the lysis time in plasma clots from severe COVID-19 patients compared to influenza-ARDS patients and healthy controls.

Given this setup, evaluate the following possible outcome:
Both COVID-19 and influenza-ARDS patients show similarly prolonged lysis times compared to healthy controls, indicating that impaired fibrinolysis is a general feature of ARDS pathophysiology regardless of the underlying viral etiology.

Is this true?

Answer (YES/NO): NO